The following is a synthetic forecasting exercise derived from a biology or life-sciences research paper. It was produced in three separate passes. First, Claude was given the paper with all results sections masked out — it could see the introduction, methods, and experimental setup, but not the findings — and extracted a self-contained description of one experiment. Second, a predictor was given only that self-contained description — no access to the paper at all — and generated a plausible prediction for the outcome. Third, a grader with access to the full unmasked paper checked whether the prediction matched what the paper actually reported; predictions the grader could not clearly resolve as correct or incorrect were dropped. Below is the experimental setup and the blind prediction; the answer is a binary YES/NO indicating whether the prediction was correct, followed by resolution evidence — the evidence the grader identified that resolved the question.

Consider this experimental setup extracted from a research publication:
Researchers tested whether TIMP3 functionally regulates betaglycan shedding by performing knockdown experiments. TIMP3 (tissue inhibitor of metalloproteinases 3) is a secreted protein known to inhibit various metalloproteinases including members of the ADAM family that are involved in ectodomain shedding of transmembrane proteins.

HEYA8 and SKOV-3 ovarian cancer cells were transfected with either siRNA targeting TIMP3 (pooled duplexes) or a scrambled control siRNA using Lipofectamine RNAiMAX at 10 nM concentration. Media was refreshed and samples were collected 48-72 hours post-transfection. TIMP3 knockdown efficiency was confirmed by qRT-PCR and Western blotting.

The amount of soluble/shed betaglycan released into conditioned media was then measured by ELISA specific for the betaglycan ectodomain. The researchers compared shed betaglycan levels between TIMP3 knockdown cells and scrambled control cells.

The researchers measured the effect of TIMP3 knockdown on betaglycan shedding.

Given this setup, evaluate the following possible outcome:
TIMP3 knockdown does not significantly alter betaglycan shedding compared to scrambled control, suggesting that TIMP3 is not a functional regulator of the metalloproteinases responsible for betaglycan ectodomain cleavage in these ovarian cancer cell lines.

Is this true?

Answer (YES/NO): NO